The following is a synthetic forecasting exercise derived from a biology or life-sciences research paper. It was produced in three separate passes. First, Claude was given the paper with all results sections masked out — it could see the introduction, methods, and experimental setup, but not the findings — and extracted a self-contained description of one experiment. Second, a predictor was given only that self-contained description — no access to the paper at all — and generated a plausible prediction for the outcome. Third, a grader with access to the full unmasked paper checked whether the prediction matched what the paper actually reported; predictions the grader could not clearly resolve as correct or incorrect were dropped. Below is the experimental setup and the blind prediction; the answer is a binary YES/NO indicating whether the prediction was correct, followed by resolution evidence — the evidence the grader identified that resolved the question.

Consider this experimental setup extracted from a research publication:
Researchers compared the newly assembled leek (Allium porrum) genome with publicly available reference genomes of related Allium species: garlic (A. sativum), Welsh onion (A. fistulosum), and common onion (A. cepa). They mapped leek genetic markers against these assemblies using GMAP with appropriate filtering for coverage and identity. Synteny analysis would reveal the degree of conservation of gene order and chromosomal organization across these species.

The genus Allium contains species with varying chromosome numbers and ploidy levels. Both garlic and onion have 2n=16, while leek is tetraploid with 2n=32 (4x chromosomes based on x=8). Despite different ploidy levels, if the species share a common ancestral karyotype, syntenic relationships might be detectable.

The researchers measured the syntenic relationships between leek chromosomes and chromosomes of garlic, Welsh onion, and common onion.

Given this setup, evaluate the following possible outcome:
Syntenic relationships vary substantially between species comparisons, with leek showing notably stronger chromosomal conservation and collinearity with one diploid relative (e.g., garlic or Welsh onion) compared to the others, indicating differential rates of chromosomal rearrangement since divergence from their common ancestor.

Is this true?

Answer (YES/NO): YES